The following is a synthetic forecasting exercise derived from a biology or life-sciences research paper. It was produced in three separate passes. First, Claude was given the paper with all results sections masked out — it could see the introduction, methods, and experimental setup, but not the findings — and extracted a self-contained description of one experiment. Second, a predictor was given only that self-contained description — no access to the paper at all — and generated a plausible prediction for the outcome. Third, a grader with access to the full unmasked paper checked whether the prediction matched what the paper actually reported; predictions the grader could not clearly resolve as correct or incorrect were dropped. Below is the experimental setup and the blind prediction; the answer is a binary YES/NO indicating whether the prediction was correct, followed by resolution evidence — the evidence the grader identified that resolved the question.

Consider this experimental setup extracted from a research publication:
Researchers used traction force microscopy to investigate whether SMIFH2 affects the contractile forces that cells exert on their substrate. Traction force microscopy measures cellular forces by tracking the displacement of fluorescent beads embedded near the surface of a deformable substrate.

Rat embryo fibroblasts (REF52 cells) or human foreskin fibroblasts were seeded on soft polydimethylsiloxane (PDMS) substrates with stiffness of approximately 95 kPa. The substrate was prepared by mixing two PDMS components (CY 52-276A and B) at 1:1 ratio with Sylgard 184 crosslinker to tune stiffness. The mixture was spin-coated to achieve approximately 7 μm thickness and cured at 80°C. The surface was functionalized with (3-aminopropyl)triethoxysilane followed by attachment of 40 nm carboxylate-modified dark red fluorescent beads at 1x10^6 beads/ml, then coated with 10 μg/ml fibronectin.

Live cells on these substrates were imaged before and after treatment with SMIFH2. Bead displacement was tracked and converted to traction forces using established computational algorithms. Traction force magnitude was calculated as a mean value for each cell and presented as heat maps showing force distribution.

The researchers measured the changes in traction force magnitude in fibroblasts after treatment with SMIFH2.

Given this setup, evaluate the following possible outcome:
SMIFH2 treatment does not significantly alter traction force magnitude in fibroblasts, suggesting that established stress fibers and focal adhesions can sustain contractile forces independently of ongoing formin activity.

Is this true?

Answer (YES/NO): NO